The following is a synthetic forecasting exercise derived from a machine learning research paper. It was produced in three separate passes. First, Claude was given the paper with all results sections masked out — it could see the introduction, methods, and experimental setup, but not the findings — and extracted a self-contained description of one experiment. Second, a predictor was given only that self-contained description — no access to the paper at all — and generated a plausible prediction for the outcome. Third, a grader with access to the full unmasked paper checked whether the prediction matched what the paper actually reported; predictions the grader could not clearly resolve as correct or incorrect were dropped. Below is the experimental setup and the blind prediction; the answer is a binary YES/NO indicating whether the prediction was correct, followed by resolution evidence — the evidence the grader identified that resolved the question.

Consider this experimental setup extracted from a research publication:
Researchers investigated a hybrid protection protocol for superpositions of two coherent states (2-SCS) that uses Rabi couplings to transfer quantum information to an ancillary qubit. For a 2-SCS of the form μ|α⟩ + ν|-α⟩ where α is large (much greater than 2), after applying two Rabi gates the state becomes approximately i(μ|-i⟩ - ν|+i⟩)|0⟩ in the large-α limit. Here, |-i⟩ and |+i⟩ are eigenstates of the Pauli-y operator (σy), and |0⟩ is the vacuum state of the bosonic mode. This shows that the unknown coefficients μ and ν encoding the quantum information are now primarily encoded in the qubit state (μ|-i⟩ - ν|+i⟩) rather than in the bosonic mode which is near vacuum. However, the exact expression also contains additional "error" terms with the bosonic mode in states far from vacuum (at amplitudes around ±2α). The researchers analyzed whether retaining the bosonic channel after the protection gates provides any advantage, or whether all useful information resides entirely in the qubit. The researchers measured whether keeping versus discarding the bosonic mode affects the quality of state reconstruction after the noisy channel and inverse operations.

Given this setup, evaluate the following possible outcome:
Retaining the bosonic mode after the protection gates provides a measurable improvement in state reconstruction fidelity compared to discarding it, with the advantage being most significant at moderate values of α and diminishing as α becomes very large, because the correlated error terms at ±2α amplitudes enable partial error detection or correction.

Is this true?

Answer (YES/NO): YES